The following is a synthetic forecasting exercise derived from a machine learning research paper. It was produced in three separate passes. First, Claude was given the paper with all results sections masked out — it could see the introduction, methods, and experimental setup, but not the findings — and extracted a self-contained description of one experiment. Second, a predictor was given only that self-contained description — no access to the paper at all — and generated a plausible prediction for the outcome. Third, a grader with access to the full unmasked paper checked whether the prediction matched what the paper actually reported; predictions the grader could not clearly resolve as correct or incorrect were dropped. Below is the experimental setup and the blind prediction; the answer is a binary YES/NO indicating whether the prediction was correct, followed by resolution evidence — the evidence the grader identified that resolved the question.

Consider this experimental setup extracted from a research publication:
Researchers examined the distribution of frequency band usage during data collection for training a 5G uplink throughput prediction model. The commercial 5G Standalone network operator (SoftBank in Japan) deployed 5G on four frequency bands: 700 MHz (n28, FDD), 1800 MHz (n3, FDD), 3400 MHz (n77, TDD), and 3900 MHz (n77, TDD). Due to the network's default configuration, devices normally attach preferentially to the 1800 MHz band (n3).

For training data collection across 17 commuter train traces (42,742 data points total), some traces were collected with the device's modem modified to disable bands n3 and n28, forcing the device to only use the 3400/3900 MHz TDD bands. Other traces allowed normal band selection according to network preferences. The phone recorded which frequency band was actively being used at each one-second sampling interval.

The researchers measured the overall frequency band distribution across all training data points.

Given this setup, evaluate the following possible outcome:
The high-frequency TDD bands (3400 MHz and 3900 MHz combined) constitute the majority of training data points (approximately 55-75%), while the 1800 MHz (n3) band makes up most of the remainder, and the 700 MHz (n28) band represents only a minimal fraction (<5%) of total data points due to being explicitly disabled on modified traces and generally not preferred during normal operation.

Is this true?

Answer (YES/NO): NO